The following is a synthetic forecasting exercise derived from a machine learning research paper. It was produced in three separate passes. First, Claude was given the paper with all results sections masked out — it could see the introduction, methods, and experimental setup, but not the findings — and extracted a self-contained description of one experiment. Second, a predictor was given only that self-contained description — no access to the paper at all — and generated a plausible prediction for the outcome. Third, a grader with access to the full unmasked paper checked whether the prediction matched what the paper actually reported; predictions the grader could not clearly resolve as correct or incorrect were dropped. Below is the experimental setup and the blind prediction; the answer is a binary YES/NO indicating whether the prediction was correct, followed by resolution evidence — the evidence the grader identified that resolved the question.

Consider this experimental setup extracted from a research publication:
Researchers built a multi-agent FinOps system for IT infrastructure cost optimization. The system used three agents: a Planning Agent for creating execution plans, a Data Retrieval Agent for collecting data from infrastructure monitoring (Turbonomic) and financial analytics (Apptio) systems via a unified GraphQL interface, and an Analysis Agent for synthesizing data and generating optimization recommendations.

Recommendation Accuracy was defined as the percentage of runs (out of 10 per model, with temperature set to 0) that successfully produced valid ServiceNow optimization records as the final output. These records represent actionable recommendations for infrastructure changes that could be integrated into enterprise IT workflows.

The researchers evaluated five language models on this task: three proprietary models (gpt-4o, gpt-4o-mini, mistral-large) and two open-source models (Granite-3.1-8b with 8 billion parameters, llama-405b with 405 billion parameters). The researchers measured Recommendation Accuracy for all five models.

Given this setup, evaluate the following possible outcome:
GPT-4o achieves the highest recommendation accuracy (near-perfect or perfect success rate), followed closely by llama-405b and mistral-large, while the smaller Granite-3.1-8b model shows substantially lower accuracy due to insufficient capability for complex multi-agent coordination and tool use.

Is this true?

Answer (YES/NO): NO